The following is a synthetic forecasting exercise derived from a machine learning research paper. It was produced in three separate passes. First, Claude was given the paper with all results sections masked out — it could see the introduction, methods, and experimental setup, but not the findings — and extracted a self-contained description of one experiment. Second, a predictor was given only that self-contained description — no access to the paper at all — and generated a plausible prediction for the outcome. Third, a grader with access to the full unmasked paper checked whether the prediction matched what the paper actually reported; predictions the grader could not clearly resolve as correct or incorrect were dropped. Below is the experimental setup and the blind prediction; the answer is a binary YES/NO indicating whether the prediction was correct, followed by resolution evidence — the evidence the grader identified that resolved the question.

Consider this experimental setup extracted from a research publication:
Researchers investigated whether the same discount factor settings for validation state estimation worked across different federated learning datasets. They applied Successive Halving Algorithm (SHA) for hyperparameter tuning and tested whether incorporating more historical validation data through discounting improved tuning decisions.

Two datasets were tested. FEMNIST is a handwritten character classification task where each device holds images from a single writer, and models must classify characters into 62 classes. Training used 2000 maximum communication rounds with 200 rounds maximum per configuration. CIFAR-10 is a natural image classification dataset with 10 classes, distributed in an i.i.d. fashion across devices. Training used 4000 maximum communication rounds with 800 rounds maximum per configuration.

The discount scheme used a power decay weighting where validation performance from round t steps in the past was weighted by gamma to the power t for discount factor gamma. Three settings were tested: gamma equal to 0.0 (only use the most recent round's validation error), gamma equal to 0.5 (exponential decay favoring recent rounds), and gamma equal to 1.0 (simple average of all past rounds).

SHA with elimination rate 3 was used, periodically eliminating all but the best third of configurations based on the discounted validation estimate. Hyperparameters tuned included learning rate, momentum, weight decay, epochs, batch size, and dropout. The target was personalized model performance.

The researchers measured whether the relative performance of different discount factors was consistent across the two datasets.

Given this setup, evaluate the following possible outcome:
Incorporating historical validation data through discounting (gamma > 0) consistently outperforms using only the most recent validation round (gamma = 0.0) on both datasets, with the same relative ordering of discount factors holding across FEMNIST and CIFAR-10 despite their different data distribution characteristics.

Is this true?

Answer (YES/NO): NO